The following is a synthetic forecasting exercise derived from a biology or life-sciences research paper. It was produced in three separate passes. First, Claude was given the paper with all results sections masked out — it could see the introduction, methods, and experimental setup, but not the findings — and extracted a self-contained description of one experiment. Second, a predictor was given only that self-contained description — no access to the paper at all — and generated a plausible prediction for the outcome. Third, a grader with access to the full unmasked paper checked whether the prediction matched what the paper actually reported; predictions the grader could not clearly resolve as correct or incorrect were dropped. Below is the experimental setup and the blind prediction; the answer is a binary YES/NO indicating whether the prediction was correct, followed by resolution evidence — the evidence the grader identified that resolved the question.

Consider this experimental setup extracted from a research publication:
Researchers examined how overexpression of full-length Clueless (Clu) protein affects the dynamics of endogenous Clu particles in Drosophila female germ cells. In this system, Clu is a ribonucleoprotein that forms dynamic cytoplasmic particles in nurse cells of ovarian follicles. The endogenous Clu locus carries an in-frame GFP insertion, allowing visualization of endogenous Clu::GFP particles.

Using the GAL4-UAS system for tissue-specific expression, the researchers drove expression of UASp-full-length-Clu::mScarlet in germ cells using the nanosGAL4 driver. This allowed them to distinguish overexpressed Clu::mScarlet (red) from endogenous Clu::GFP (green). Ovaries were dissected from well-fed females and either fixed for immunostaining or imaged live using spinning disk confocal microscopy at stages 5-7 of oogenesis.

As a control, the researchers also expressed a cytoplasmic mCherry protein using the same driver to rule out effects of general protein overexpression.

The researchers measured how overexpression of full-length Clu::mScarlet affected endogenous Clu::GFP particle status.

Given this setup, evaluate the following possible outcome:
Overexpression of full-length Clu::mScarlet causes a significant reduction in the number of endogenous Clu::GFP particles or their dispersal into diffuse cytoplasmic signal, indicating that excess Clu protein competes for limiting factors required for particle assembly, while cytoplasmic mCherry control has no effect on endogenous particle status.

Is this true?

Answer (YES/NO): NO